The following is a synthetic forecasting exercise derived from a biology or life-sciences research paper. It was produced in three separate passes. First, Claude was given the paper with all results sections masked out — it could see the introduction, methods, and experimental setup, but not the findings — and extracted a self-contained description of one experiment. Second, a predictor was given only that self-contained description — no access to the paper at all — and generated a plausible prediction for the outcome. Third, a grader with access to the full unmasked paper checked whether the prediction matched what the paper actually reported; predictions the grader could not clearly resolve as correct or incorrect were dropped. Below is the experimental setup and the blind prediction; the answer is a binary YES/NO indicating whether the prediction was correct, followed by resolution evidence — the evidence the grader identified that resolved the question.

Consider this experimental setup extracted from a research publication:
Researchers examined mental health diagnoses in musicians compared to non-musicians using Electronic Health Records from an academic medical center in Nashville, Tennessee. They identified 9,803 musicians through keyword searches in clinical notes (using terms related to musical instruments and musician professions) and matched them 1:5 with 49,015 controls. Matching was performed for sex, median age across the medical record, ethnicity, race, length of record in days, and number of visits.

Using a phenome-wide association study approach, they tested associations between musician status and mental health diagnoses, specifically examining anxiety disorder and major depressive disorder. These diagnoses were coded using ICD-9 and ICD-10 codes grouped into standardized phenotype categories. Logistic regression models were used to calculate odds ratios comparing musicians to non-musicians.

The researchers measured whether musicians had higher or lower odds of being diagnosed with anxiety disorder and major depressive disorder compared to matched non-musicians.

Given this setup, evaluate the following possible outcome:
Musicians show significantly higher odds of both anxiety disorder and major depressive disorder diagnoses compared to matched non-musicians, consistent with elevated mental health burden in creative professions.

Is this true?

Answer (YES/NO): YES